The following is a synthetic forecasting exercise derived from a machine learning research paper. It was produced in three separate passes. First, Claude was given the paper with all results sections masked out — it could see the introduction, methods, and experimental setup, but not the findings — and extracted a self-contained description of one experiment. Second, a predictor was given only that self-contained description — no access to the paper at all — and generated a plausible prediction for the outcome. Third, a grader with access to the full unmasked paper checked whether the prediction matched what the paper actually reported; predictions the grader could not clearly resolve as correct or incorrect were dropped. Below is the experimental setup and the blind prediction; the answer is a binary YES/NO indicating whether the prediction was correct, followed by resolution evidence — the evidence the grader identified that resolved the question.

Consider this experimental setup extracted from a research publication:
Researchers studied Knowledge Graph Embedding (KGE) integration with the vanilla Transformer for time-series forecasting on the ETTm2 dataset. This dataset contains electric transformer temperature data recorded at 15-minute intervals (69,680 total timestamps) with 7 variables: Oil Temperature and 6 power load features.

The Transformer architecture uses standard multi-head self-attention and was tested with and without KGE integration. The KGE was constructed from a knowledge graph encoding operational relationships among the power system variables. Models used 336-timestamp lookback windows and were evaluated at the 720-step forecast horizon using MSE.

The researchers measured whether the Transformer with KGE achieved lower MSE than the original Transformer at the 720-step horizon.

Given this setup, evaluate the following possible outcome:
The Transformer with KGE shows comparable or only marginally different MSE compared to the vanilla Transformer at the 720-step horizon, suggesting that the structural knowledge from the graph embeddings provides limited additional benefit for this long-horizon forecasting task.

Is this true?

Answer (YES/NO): NO